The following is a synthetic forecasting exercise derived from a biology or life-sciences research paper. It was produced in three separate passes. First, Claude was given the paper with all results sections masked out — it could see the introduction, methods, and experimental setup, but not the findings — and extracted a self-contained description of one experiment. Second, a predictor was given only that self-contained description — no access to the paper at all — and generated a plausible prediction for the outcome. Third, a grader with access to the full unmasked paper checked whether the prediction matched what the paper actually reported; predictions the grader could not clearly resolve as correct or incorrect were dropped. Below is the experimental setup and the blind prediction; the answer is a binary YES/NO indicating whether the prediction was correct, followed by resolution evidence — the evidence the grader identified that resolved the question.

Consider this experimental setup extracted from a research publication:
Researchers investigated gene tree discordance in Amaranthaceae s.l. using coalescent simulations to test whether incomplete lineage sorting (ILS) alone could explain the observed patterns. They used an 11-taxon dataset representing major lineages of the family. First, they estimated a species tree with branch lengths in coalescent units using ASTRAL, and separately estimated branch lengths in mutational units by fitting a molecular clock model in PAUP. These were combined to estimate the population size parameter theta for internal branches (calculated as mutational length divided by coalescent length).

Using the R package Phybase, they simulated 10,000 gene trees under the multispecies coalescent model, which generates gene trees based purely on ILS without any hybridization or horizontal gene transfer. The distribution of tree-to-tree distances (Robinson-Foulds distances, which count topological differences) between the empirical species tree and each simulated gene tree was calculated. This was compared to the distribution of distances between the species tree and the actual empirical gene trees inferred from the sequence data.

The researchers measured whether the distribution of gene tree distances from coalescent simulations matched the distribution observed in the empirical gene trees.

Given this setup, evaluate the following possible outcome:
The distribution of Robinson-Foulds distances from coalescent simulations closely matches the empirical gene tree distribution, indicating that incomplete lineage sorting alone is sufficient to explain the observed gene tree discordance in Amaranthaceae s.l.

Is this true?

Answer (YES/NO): NO